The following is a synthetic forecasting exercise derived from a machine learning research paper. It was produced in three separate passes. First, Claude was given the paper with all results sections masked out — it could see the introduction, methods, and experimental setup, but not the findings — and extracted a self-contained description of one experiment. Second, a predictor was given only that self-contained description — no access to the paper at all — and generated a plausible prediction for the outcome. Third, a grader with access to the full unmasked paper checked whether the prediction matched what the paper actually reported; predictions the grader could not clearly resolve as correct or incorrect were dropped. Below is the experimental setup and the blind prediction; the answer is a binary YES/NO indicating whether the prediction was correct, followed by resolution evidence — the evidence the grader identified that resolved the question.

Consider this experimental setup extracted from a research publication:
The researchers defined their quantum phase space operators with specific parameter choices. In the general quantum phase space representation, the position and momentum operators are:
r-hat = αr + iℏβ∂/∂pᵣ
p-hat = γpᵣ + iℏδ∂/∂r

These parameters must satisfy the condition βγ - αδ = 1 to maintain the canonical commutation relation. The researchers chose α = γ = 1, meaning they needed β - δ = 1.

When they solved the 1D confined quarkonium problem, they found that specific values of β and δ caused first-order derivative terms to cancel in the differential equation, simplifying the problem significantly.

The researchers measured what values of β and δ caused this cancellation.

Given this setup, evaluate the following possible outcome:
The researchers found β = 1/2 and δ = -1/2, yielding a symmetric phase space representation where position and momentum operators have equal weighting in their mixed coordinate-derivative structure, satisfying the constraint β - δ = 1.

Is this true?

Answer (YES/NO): YES